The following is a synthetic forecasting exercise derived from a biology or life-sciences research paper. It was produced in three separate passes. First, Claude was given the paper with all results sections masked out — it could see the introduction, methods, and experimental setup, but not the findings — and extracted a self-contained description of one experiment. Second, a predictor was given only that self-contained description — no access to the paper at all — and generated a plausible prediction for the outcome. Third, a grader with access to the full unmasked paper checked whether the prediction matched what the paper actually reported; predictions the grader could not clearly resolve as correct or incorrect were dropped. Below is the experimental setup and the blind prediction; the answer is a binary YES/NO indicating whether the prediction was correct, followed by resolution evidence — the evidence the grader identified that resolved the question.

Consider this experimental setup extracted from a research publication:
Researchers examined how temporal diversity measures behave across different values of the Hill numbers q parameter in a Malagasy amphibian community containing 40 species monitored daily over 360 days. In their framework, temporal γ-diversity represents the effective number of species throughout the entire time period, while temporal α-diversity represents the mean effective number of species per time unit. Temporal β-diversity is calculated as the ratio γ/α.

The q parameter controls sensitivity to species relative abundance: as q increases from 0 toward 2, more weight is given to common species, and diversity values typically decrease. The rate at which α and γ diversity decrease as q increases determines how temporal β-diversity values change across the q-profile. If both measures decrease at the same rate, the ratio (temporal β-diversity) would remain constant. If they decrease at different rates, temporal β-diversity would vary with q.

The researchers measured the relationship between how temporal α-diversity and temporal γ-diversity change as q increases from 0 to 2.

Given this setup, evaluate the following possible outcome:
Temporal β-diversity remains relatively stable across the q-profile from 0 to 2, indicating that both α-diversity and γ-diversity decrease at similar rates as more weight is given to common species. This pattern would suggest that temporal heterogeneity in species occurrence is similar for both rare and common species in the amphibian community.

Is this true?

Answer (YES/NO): NO